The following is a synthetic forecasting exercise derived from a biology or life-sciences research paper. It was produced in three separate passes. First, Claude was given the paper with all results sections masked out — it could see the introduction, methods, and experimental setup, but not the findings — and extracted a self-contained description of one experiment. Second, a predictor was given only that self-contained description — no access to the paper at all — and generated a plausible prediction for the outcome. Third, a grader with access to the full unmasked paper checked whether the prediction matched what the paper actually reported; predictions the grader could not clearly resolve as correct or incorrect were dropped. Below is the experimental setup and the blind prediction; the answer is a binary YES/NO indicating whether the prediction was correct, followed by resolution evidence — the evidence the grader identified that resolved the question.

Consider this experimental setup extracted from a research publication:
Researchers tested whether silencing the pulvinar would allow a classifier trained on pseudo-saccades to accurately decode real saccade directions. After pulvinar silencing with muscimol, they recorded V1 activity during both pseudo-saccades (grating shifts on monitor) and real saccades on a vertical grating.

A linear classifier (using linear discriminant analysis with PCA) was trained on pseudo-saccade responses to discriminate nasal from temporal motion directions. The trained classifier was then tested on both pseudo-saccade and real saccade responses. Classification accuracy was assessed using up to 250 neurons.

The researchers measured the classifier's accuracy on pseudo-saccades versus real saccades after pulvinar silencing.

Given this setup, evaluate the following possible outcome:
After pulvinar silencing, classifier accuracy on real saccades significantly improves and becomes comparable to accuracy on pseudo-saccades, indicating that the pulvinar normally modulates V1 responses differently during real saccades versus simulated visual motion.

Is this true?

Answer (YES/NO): YES